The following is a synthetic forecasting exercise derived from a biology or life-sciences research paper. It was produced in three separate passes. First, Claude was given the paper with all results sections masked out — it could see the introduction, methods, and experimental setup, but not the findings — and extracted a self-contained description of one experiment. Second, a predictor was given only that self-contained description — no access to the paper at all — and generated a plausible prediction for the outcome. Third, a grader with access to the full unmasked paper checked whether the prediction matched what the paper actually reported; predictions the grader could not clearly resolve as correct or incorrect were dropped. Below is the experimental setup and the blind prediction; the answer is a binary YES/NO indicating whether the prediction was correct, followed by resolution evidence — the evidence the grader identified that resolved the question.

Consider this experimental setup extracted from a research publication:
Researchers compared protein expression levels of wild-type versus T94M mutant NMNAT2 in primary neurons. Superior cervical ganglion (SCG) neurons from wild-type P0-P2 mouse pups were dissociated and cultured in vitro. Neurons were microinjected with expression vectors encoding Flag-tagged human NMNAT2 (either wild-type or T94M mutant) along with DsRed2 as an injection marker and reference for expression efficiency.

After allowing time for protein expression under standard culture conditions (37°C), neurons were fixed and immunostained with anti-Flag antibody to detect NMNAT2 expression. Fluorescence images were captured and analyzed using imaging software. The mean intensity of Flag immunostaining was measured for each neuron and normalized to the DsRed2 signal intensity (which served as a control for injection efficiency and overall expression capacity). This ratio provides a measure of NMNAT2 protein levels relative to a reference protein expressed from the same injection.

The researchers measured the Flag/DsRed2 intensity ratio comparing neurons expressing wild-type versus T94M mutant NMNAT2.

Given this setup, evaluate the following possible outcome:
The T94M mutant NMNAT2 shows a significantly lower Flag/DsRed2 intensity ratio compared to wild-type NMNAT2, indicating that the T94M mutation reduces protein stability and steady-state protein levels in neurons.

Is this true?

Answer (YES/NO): NO